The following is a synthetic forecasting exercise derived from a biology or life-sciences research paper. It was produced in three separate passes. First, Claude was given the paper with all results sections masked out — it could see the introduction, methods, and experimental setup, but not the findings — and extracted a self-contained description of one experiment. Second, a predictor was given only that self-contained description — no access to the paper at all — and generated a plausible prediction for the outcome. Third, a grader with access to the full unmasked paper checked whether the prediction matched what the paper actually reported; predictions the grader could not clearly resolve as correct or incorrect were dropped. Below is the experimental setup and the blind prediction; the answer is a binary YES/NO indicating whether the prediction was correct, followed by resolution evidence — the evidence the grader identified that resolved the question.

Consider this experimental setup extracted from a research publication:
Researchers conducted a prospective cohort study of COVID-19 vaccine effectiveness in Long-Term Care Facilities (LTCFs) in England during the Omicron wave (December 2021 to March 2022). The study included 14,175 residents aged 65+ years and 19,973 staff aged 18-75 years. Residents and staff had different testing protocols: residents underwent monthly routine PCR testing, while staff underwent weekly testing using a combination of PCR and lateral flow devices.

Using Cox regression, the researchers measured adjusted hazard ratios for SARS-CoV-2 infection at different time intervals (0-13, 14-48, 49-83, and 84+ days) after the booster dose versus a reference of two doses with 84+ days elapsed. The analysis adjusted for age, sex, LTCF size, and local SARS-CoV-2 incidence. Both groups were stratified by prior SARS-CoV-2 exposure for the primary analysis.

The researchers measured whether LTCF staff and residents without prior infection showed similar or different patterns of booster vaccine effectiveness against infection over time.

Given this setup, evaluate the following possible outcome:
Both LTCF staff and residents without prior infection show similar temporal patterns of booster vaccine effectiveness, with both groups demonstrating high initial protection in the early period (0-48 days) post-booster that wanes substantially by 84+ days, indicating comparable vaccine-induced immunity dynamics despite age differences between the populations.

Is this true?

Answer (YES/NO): YES